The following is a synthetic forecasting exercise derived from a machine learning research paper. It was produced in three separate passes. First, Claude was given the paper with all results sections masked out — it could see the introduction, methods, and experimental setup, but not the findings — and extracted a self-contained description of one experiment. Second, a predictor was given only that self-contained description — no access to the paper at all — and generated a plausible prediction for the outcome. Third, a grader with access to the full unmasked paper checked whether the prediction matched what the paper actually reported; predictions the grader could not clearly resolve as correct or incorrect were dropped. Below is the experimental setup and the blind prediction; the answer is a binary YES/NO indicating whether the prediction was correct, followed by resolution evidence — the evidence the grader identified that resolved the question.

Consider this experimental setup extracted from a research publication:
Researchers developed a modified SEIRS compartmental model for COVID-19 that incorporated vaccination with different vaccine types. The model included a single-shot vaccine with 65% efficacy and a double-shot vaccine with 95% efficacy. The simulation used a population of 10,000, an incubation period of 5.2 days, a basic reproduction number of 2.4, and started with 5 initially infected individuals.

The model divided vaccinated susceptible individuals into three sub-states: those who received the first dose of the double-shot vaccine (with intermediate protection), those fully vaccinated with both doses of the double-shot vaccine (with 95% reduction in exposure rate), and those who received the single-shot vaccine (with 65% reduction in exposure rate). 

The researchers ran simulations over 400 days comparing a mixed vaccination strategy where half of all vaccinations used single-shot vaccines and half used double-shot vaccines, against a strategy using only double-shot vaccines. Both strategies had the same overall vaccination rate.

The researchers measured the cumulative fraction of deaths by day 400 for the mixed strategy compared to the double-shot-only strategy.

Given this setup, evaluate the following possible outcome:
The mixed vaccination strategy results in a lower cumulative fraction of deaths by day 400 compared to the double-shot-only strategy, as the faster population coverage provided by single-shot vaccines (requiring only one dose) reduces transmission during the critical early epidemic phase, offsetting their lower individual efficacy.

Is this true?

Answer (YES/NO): NO